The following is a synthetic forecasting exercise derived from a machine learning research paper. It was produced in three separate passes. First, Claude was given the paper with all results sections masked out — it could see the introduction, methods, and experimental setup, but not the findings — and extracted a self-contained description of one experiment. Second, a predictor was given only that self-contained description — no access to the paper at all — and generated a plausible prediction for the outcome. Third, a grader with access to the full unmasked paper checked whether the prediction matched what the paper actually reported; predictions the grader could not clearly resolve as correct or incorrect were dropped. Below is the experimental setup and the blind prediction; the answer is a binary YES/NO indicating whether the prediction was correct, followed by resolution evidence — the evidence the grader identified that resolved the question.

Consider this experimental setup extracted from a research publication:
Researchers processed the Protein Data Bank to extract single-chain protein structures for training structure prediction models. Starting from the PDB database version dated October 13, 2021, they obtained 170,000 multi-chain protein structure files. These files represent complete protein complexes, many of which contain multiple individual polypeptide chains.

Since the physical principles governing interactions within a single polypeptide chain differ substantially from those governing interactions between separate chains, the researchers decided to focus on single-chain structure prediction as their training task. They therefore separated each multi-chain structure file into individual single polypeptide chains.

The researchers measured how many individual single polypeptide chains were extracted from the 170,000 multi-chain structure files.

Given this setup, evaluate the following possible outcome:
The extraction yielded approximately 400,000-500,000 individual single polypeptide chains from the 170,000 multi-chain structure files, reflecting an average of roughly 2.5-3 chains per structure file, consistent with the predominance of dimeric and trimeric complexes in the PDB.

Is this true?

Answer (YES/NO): NO